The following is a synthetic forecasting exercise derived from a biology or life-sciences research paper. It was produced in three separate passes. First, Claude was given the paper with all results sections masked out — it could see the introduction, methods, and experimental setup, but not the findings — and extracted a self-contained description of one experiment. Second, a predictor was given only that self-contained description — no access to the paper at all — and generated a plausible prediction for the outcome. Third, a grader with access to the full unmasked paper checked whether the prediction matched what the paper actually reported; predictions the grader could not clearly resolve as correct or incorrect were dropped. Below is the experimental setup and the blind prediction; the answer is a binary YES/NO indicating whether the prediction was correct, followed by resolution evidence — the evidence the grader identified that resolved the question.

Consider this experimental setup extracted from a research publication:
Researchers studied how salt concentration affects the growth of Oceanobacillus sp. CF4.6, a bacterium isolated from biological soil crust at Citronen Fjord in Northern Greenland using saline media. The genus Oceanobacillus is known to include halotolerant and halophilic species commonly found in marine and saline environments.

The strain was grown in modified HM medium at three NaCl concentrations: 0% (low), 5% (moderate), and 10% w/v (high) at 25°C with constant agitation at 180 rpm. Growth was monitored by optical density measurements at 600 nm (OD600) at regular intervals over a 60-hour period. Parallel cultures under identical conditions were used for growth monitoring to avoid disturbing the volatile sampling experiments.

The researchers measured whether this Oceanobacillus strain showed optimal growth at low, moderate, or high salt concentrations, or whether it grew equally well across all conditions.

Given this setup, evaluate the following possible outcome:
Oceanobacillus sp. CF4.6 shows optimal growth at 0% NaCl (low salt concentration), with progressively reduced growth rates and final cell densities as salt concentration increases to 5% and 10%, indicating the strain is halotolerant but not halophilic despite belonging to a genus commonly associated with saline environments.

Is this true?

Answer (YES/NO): NO